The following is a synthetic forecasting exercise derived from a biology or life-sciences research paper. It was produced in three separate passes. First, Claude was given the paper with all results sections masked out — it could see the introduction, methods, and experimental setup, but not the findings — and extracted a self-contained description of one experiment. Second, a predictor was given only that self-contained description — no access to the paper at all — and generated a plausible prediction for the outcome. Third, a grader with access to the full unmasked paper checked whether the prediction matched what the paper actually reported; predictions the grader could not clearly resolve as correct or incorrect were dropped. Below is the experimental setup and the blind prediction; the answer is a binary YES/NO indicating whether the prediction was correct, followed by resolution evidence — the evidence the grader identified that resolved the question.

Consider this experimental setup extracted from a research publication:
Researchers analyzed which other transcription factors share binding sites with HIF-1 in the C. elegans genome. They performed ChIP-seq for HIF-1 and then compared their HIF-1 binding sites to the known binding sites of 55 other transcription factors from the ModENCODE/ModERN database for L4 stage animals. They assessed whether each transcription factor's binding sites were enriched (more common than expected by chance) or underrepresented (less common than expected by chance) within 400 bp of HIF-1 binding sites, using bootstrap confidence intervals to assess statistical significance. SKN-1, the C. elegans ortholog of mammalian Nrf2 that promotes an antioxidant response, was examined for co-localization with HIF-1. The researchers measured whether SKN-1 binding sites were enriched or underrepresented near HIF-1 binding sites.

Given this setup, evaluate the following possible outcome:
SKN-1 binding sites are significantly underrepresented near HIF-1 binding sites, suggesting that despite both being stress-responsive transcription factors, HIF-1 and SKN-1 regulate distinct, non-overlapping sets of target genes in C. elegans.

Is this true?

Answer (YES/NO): NO